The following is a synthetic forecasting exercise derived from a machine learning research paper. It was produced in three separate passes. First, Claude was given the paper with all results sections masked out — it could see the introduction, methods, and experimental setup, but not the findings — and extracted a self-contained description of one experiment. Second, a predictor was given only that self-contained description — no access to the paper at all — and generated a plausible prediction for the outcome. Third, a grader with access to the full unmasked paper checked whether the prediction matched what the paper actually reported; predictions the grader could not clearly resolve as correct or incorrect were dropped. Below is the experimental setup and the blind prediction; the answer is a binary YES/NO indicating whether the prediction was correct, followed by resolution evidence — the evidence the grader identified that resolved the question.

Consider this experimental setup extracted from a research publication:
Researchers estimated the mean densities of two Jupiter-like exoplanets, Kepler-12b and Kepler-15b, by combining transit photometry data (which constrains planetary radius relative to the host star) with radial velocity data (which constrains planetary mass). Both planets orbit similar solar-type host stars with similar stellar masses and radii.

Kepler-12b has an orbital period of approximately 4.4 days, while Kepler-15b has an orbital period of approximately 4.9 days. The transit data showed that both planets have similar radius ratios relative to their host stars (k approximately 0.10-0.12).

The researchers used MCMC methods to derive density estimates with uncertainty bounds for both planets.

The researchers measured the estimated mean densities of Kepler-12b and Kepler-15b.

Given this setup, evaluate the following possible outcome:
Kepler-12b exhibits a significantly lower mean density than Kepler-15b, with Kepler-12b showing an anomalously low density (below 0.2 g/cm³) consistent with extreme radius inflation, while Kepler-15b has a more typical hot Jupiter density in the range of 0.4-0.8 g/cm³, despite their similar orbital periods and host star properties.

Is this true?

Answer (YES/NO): YES